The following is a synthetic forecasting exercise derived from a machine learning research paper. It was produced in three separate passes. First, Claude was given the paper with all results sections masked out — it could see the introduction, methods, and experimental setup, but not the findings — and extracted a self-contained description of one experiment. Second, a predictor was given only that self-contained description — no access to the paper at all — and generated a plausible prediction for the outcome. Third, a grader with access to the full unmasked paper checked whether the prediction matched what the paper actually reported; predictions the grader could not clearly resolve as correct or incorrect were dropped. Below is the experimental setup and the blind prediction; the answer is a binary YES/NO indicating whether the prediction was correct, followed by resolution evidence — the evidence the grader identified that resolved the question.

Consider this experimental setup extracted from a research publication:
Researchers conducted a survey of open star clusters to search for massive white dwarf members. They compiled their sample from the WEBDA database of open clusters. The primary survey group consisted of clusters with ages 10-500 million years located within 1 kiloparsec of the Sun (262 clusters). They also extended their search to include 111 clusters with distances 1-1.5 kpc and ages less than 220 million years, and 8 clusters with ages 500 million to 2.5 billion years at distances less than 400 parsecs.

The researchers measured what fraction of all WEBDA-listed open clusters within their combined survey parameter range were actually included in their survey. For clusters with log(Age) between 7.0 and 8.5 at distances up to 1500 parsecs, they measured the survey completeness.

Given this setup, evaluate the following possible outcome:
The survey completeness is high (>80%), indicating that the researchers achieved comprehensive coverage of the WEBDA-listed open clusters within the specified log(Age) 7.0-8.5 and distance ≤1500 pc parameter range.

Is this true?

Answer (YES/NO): YES